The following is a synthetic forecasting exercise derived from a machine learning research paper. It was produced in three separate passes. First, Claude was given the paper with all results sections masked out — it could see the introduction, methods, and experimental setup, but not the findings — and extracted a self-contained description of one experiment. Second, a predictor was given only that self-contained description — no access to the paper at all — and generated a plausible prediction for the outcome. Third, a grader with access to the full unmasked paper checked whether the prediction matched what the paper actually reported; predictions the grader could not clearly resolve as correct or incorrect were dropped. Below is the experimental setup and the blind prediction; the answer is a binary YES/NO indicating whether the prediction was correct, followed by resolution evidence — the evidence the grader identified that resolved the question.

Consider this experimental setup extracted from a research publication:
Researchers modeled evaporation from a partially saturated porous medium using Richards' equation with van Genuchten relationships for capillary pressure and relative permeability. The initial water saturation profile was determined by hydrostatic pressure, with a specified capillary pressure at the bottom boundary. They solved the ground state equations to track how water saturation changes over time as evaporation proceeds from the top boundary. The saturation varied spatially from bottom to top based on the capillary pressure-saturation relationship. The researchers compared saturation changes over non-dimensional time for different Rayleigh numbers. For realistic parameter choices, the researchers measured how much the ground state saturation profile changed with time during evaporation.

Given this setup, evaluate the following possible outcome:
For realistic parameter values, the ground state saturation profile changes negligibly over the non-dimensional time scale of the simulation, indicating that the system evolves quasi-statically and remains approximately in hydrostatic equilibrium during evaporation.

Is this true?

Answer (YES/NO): YES